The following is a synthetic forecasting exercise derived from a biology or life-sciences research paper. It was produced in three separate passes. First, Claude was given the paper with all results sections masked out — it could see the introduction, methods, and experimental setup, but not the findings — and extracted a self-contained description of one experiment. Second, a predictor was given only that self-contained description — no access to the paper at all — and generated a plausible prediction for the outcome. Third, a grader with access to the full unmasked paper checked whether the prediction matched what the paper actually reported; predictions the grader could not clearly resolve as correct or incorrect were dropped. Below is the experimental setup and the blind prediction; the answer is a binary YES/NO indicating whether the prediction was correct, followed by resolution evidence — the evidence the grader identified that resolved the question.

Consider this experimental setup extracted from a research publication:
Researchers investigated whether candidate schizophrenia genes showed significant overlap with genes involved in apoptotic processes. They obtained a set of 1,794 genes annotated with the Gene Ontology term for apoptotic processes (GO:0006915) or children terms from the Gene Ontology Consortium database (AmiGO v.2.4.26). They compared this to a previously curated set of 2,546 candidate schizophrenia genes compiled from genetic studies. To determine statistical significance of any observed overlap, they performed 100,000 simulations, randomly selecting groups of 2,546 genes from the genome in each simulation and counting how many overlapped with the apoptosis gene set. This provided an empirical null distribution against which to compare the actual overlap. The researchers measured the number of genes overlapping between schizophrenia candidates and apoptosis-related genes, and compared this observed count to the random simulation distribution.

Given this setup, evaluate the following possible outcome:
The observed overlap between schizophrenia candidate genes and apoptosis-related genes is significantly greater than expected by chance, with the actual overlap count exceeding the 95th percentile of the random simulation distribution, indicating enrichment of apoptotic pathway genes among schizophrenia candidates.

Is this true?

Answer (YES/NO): YES